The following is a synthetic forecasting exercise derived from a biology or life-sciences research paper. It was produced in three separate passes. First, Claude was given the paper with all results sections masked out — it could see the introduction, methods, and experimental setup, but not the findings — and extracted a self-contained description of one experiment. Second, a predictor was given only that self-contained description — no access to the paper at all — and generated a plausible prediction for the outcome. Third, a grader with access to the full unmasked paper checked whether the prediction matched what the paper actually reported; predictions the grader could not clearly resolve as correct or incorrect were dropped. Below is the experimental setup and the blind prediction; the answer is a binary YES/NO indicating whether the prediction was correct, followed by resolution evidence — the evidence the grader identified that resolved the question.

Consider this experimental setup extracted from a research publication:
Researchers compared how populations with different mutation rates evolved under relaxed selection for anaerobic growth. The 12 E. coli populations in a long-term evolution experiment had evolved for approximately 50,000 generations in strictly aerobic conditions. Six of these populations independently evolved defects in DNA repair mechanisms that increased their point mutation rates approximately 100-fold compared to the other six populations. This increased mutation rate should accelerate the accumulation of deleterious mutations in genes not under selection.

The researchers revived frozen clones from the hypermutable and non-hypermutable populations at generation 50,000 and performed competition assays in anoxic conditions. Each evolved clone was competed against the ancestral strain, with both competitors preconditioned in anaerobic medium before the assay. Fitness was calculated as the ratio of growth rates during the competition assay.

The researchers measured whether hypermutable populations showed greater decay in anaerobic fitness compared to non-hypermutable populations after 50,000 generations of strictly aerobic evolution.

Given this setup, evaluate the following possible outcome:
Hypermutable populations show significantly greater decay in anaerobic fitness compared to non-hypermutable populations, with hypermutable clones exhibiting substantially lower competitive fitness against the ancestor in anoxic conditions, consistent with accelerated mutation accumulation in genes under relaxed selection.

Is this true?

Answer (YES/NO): NO